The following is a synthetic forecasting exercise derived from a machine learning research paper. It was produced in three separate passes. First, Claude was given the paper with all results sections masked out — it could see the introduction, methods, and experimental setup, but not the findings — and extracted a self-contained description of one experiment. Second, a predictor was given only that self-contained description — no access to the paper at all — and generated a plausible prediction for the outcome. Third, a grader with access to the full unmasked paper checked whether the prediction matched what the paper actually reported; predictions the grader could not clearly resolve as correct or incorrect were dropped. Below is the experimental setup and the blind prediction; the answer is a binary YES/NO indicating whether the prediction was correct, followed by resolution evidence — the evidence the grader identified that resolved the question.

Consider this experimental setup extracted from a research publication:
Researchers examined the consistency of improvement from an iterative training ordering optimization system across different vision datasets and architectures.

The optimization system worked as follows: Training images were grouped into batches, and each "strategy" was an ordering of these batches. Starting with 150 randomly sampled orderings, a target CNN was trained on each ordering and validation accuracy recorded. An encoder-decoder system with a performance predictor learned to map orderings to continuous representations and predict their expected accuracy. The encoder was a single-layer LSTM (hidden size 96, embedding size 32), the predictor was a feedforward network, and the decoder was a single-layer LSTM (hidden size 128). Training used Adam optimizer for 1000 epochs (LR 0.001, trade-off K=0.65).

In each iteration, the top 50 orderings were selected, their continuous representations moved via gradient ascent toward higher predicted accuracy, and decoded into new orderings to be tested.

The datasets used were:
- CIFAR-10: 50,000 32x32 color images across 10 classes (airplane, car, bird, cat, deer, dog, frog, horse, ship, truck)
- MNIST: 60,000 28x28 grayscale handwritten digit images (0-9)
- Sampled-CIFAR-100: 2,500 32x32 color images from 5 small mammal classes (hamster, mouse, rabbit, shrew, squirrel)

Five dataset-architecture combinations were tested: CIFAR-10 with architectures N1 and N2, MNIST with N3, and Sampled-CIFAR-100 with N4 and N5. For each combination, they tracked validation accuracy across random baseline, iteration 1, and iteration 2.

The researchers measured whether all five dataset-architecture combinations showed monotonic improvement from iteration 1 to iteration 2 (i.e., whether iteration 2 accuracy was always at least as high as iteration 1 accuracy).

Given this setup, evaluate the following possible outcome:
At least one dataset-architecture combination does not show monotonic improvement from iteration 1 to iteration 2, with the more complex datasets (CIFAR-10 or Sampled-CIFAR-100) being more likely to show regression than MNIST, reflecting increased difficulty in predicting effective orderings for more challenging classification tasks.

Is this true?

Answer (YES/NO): YES